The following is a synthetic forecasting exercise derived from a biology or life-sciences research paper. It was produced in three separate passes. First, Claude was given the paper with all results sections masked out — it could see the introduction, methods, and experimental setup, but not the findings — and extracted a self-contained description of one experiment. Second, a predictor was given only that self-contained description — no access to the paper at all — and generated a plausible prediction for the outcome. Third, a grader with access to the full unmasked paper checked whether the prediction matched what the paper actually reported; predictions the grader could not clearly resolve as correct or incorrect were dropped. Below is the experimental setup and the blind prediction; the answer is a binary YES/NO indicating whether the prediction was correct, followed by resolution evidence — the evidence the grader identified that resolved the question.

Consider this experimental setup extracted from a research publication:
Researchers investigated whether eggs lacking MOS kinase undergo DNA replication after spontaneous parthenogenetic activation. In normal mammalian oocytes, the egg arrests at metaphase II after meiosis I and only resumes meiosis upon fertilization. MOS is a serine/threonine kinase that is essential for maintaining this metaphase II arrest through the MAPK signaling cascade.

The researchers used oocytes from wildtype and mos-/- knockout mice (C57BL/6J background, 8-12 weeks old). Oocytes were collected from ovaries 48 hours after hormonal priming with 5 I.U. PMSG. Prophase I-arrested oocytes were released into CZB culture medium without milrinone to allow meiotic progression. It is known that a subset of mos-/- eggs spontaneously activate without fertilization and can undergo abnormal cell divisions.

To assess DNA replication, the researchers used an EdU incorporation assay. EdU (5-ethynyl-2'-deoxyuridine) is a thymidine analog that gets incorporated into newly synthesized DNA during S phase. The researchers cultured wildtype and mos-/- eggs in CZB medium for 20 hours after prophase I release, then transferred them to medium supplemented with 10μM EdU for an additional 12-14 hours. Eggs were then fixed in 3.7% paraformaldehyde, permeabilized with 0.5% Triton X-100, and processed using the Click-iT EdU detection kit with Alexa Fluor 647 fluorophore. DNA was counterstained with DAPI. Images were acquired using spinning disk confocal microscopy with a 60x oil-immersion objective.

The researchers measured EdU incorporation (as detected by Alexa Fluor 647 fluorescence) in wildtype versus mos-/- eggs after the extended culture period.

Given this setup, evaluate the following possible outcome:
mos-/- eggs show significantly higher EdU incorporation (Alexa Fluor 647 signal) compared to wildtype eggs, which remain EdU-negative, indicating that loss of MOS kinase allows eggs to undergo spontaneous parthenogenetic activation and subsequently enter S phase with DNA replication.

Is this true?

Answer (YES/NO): YES